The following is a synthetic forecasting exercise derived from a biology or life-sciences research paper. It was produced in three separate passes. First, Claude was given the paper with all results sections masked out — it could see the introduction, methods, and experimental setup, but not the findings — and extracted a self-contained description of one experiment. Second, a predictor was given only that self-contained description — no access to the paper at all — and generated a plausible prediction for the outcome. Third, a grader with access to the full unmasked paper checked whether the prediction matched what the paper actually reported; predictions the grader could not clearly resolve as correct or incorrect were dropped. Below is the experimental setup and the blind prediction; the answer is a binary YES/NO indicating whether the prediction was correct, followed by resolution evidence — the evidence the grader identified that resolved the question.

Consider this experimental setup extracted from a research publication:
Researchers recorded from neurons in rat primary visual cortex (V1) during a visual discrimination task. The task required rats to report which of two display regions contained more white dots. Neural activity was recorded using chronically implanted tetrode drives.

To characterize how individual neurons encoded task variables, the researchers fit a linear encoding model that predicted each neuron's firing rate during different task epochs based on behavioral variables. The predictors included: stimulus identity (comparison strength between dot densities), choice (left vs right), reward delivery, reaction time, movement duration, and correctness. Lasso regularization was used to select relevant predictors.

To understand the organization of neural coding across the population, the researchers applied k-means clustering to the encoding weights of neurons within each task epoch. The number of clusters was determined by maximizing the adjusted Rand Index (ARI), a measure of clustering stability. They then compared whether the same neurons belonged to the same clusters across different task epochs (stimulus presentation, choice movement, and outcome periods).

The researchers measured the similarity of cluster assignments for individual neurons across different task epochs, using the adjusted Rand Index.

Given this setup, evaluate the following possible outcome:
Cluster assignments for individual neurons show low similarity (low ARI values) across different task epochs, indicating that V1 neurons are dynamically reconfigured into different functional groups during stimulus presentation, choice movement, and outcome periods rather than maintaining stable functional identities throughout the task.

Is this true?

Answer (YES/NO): YES